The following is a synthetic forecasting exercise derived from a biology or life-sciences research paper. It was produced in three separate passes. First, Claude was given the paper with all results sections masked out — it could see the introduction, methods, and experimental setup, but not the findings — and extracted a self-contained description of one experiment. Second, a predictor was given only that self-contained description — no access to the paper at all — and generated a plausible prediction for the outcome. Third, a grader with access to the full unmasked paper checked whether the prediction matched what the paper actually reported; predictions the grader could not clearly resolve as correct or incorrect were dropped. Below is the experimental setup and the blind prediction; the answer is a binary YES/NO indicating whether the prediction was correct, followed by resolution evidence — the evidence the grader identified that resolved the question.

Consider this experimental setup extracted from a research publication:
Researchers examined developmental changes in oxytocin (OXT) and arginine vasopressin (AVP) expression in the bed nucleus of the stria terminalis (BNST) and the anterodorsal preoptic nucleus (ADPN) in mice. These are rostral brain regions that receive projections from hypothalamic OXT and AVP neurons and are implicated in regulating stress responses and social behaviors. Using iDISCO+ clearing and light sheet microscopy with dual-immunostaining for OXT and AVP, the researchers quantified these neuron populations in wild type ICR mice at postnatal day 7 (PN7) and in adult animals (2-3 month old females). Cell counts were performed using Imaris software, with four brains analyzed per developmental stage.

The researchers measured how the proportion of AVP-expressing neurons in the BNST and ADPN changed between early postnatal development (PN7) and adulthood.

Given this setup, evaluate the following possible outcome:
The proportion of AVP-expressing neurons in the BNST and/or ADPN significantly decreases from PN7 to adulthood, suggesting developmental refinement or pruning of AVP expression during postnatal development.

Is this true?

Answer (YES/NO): YES